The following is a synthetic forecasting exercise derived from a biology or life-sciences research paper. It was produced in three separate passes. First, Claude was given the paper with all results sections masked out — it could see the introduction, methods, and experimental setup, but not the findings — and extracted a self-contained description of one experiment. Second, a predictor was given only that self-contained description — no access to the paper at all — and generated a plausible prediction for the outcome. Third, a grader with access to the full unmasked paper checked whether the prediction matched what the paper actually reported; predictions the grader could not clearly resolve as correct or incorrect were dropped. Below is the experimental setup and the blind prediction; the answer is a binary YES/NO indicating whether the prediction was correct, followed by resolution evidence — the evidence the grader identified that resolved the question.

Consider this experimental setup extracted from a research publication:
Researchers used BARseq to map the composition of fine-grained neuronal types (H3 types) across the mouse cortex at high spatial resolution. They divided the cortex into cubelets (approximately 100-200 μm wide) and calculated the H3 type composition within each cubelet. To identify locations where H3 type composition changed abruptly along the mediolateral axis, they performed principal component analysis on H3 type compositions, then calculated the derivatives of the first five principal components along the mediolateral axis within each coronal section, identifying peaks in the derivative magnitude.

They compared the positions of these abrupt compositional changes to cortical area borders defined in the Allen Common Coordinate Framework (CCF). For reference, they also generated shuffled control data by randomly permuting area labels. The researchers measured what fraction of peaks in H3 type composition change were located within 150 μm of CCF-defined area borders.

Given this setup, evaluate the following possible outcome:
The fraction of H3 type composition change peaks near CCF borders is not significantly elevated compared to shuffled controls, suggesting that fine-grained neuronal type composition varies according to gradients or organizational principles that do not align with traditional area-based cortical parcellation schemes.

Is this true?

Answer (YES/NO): NO